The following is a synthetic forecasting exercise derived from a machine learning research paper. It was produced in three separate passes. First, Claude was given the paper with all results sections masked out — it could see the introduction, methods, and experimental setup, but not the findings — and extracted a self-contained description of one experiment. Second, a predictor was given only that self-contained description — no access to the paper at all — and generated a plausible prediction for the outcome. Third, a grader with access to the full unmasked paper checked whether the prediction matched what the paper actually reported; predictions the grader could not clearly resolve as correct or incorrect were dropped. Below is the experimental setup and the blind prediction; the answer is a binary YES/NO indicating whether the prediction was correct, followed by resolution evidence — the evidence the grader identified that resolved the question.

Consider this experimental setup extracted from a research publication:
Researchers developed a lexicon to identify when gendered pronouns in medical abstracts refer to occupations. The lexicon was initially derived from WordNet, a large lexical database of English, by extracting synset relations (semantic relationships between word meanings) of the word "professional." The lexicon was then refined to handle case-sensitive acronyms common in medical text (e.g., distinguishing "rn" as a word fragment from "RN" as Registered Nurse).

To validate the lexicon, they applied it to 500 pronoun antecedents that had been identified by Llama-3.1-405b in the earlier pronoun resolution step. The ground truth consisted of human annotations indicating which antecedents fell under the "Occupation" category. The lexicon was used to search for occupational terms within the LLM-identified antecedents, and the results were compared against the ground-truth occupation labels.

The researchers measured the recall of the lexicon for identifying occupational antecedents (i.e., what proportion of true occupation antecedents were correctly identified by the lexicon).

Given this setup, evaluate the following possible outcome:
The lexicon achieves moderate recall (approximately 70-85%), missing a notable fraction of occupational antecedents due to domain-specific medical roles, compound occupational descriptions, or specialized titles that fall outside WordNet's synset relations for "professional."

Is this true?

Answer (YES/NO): NO